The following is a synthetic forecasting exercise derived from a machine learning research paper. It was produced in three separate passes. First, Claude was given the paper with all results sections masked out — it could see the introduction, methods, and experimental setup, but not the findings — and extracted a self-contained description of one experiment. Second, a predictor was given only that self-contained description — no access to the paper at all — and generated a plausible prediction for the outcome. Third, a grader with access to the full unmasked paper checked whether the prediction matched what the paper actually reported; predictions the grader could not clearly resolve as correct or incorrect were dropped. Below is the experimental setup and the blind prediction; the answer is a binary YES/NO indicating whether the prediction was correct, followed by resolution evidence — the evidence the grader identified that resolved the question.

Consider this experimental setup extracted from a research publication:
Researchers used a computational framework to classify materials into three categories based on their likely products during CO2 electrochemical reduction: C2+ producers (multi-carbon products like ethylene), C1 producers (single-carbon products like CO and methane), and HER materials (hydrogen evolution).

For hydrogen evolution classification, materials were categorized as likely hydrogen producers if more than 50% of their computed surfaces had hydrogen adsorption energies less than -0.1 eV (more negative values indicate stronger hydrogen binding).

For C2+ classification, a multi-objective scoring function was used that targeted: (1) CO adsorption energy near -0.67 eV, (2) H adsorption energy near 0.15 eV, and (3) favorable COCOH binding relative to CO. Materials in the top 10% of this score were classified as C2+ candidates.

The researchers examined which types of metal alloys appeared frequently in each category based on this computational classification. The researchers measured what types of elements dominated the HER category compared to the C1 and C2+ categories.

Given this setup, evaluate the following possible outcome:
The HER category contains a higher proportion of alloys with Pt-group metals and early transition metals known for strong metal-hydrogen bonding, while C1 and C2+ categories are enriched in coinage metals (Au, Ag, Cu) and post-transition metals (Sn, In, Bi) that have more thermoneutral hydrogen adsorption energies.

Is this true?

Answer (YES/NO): NO